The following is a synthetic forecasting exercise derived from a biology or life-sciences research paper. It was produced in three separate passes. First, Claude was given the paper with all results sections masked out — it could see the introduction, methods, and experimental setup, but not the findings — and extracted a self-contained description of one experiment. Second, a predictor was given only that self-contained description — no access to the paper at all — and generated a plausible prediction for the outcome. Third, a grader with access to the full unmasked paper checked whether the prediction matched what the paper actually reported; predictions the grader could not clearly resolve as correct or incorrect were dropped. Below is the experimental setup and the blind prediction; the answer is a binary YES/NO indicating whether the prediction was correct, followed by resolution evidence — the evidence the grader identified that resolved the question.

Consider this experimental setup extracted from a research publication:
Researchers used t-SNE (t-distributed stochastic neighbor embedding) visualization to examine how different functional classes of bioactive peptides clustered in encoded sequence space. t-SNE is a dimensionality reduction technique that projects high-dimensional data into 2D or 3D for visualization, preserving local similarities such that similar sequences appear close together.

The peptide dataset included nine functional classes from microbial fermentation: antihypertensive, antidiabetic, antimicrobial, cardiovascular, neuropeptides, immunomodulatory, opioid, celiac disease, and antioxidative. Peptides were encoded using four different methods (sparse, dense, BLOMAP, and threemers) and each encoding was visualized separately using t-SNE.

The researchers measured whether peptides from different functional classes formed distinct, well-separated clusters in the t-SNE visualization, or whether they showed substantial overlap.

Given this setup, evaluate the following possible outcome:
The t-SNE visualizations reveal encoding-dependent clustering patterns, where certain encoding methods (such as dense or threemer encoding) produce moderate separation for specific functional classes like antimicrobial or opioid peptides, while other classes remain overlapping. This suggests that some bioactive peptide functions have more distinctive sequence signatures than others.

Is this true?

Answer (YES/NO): NO